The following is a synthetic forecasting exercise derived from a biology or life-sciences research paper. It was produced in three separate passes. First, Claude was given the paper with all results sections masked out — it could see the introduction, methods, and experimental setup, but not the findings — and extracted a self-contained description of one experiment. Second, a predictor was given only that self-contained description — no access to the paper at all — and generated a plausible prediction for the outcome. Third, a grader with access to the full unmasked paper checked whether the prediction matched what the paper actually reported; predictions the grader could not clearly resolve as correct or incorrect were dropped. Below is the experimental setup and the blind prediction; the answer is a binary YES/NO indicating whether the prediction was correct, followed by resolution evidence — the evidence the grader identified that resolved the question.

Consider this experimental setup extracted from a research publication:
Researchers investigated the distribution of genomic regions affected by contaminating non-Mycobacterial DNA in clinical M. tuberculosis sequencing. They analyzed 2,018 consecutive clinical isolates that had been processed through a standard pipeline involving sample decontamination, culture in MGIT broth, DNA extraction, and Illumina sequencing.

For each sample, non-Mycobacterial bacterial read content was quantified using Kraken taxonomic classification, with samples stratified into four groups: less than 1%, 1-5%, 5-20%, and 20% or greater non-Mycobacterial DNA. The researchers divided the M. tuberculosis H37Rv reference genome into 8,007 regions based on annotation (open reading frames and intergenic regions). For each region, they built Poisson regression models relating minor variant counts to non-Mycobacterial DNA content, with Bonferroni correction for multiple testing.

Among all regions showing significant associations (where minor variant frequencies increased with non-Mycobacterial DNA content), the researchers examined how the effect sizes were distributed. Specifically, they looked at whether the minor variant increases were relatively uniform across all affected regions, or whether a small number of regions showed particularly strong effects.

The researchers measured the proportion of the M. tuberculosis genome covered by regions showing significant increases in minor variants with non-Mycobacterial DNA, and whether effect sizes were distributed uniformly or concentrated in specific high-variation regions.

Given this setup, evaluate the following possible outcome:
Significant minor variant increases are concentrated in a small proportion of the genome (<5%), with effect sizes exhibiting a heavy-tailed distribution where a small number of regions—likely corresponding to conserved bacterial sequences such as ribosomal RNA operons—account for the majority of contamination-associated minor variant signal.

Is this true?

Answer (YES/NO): YES